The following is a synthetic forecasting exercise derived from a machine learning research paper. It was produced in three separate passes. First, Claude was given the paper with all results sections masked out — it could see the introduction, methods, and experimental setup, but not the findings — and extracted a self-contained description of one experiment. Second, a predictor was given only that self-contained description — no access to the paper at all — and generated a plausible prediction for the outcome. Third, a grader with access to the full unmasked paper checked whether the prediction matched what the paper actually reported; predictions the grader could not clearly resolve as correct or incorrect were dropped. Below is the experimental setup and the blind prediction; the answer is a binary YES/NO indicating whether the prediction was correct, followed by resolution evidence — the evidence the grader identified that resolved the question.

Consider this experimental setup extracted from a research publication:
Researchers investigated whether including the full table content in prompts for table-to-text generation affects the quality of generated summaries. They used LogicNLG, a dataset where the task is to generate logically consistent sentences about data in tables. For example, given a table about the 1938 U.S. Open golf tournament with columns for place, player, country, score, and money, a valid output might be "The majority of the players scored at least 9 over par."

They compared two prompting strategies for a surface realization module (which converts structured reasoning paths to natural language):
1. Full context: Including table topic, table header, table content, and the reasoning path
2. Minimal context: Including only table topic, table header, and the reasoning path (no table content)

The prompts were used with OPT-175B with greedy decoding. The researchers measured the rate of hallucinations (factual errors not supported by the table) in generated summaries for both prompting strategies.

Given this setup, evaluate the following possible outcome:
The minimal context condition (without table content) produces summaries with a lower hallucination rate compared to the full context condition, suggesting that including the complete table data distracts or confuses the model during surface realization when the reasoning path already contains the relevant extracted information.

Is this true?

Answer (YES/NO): YES